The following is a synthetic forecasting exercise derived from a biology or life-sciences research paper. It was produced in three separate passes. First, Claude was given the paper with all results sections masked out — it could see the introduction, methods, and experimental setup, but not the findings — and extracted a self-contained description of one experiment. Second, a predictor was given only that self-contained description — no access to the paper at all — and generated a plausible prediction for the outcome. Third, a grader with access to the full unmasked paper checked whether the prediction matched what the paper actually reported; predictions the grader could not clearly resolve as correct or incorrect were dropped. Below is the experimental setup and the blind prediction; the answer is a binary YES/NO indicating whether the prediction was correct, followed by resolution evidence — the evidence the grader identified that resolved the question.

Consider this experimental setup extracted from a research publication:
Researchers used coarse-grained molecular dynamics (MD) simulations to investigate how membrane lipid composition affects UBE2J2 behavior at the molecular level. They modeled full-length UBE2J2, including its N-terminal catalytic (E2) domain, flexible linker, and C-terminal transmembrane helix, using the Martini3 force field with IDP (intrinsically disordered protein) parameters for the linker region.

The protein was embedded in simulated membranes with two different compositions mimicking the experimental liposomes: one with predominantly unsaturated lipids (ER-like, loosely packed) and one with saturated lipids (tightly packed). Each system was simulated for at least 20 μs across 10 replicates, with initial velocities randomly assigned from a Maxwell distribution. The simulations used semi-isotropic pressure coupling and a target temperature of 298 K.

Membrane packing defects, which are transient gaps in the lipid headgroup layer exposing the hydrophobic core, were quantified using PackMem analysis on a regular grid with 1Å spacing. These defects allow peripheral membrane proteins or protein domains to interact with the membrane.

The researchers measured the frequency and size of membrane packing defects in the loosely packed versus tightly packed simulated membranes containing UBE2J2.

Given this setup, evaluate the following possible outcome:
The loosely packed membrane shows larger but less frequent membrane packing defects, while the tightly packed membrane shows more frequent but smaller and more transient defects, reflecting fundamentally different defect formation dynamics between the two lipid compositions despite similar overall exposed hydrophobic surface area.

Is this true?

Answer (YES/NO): NO